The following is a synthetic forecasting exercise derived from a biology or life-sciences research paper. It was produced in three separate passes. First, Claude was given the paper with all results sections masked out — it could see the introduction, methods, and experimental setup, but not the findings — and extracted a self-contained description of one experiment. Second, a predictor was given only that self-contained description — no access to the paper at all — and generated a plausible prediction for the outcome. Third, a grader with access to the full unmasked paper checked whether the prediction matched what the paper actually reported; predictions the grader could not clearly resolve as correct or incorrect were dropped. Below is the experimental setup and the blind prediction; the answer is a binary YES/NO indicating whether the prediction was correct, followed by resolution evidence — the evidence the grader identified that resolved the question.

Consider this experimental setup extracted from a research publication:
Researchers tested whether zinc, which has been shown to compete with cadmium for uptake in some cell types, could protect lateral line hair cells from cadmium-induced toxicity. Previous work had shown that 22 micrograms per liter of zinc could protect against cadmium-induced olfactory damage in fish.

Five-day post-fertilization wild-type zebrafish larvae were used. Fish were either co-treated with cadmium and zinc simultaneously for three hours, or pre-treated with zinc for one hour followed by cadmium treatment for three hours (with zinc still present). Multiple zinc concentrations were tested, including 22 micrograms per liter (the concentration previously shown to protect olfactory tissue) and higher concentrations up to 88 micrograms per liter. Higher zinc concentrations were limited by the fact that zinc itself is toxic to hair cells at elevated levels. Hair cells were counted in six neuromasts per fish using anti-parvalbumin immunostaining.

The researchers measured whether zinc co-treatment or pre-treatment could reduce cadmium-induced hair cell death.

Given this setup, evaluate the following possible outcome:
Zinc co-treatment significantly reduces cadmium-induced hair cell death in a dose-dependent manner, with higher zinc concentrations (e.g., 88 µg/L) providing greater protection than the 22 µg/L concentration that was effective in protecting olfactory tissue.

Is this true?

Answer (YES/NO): NO